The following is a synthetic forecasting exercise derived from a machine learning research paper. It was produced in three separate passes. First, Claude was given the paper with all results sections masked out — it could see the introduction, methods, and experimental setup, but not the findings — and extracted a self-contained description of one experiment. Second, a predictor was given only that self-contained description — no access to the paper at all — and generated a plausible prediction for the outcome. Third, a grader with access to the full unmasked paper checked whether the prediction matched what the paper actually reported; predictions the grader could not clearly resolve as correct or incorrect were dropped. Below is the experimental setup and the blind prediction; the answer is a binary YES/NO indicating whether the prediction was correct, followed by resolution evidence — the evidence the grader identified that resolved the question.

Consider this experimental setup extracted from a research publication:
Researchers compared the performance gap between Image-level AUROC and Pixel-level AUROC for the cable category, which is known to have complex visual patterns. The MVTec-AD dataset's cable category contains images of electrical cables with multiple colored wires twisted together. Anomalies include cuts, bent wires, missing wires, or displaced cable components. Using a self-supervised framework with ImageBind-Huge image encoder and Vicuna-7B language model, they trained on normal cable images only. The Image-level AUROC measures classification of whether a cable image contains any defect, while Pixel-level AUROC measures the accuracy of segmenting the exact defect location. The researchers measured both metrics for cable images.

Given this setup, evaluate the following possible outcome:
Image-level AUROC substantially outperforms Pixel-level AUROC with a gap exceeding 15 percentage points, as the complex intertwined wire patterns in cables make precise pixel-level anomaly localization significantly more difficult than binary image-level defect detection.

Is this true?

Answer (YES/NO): NO